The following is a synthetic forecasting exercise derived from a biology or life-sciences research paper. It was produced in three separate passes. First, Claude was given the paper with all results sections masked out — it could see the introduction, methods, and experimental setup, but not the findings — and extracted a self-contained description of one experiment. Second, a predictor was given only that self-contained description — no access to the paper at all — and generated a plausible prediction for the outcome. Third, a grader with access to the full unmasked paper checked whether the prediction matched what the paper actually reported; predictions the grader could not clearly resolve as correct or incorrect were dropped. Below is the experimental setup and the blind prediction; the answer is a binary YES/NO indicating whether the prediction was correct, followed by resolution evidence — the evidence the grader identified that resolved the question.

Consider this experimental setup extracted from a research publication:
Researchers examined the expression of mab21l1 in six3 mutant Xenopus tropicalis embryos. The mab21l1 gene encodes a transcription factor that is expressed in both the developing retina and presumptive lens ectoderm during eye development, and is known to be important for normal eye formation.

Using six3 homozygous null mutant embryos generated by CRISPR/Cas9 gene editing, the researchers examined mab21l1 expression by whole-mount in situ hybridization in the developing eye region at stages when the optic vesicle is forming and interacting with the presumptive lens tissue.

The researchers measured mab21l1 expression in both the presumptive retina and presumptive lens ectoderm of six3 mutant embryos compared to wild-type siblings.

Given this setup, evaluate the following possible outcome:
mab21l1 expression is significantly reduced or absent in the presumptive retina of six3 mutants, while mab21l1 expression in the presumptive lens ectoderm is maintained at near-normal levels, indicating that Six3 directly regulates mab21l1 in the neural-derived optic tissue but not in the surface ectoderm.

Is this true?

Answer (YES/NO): NO